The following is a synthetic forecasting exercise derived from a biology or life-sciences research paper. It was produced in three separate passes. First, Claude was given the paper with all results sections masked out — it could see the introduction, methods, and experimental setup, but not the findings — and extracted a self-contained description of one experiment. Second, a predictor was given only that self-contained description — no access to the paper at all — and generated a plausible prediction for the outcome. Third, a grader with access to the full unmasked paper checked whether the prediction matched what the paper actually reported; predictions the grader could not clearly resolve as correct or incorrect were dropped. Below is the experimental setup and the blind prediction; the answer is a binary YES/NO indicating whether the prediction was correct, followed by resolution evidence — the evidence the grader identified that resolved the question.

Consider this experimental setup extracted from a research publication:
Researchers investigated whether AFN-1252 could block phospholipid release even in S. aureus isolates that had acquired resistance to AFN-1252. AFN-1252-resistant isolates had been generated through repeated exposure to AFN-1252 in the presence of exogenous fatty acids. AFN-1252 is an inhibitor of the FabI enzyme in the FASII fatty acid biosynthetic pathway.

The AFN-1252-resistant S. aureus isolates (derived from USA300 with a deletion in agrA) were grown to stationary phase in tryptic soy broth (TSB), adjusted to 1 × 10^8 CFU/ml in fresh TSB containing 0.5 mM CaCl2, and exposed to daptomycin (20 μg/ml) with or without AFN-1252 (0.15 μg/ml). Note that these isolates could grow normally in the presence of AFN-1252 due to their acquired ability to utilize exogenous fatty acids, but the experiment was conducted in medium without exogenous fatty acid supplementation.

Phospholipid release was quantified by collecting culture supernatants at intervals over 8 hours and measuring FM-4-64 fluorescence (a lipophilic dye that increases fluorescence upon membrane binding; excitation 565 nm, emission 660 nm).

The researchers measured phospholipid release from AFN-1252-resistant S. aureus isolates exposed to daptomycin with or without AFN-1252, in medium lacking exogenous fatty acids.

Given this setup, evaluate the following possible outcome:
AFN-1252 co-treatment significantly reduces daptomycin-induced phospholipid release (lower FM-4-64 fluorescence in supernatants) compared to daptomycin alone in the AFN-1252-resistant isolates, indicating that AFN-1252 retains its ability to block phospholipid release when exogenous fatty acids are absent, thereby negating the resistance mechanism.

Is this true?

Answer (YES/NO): YES